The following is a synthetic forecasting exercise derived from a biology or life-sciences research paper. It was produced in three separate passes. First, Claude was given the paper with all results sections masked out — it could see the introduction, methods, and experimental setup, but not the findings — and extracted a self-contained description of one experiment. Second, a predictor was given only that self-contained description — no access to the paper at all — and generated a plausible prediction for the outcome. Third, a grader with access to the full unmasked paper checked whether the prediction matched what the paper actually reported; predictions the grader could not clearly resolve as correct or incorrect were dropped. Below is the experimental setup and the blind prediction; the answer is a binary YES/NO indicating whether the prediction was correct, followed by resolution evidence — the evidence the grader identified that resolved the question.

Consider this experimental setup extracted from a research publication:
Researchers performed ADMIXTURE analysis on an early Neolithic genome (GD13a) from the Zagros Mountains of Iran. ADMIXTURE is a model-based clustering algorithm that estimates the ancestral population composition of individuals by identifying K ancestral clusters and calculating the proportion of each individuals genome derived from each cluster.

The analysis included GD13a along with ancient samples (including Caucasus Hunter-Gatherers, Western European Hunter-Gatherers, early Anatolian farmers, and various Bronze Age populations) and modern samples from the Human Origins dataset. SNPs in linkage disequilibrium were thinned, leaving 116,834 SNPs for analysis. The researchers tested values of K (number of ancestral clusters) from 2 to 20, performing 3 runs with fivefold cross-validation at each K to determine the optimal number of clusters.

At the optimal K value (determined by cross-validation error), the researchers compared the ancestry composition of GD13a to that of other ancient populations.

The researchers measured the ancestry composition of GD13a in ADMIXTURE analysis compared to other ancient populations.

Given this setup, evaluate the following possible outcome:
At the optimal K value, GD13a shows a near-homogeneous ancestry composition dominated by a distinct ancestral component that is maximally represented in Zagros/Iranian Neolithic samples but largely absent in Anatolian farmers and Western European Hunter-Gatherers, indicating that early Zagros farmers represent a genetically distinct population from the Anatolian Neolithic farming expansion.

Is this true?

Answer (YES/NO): NO